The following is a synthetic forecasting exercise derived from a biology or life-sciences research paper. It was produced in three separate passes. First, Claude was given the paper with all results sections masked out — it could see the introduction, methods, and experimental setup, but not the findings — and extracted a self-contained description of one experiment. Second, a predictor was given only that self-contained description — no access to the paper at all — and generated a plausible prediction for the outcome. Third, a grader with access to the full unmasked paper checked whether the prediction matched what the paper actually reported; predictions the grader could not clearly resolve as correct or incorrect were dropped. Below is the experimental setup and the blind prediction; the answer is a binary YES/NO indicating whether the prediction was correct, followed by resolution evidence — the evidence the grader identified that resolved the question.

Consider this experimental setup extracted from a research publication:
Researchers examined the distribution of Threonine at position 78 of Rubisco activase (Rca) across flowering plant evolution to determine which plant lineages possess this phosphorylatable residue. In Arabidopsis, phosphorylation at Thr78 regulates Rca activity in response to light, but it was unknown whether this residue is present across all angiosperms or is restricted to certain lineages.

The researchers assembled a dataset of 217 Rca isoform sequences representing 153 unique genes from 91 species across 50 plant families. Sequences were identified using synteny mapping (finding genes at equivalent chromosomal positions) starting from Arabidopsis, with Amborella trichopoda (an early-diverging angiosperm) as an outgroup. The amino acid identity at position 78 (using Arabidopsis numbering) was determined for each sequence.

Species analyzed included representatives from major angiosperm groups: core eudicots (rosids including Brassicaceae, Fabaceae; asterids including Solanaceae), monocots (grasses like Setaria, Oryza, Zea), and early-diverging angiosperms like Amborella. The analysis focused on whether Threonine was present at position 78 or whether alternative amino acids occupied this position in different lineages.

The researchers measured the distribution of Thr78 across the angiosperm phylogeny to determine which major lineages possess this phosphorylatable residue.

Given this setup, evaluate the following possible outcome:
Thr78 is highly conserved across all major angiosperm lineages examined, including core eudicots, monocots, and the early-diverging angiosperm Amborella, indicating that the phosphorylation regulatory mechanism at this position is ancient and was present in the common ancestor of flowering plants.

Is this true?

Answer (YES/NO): NO